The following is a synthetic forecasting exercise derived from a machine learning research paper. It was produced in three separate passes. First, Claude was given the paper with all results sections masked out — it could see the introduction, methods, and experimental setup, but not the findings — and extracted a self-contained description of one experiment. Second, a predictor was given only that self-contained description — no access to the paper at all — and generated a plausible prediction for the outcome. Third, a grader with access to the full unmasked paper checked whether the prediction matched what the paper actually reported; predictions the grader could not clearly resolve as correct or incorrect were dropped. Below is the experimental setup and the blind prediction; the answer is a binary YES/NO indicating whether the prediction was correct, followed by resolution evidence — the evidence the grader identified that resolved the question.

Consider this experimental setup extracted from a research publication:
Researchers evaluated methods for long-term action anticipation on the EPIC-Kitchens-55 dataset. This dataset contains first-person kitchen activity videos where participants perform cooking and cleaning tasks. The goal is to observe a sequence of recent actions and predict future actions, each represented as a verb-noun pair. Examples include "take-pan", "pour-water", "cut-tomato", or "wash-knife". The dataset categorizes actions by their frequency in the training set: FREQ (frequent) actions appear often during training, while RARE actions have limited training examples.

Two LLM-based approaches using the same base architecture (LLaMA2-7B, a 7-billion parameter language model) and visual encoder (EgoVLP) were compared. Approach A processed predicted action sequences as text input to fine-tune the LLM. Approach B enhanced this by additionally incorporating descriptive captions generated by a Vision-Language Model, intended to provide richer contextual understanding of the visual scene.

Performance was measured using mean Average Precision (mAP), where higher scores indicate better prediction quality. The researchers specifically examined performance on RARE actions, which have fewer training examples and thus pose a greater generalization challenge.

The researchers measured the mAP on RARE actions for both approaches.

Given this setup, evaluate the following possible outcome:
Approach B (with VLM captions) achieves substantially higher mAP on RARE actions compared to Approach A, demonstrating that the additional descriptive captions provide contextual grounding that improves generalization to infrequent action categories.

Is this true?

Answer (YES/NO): NO